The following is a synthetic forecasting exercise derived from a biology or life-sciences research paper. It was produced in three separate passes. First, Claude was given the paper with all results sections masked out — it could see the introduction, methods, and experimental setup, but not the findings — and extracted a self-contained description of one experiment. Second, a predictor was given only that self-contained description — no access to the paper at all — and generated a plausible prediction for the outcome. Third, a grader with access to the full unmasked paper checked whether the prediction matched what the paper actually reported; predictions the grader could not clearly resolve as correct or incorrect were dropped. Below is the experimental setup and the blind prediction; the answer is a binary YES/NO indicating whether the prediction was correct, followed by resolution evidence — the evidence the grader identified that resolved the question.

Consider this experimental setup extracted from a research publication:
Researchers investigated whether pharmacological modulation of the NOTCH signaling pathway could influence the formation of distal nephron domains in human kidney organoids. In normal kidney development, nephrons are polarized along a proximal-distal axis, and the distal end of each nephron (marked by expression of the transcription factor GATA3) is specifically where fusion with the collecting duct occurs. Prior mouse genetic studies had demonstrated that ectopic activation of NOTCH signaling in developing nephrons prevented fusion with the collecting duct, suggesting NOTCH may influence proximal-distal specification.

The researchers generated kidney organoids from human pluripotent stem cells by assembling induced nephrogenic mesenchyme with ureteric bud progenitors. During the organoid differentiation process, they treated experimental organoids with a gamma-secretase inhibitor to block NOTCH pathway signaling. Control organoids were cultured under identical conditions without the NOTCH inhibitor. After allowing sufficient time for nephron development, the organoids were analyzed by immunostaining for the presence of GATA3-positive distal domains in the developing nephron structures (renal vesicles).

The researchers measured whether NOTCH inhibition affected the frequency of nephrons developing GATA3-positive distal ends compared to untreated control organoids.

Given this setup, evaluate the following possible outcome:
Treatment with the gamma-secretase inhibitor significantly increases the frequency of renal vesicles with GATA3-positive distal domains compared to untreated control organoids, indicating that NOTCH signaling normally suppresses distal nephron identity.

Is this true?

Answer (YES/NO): YES